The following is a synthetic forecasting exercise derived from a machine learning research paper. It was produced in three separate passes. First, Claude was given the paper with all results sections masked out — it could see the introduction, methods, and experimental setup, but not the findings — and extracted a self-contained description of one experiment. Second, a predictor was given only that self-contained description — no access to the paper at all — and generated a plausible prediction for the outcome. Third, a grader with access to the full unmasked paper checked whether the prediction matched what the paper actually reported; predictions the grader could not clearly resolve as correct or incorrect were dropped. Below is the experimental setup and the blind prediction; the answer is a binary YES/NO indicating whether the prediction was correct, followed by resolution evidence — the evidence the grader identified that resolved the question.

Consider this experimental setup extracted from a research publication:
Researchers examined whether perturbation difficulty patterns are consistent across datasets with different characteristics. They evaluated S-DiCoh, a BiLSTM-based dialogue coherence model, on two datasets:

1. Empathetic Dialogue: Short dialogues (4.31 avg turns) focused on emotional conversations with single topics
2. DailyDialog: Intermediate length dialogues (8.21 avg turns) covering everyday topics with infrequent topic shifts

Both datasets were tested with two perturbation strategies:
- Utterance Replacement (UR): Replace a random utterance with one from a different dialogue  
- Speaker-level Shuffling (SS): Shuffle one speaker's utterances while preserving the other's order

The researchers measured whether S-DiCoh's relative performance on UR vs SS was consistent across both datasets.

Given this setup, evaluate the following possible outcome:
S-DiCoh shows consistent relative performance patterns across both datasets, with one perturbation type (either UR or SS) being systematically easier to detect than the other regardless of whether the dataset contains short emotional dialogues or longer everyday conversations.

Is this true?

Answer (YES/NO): YES